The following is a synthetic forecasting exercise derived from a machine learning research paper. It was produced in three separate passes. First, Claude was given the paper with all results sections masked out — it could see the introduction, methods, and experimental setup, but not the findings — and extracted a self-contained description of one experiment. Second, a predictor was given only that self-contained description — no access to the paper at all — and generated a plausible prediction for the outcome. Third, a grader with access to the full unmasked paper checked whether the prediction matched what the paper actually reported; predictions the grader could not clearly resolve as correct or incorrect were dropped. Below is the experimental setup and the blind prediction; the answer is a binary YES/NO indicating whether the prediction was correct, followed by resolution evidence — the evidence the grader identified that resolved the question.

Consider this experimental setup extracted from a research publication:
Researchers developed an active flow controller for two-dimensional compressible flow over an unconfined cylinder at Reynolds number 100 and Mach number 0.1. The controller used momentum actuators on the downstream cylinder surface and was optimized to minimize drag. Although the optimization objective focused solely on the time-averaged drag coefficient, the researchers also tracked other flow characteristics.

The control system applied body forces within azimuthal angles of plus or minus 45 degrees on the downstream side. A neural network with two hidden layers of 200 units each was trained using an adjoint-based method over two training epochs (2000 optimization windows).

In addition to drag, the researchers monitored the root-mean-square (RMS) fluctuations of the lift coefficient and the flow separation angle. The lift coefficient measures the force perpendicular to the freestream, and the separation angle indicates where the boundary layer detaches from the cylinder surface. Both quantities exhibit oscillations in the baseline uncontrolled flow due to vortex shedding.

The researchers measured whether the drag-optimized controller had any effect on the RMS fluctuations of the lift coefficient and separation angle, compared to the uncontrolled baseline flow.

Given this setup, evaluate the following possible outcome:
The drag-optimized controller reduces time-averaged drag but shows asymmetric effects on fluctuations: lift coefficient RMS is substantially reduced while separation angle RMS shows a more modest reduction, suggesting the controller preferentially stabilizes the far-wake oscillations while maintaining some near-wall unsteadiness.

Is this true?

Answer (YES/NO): NO